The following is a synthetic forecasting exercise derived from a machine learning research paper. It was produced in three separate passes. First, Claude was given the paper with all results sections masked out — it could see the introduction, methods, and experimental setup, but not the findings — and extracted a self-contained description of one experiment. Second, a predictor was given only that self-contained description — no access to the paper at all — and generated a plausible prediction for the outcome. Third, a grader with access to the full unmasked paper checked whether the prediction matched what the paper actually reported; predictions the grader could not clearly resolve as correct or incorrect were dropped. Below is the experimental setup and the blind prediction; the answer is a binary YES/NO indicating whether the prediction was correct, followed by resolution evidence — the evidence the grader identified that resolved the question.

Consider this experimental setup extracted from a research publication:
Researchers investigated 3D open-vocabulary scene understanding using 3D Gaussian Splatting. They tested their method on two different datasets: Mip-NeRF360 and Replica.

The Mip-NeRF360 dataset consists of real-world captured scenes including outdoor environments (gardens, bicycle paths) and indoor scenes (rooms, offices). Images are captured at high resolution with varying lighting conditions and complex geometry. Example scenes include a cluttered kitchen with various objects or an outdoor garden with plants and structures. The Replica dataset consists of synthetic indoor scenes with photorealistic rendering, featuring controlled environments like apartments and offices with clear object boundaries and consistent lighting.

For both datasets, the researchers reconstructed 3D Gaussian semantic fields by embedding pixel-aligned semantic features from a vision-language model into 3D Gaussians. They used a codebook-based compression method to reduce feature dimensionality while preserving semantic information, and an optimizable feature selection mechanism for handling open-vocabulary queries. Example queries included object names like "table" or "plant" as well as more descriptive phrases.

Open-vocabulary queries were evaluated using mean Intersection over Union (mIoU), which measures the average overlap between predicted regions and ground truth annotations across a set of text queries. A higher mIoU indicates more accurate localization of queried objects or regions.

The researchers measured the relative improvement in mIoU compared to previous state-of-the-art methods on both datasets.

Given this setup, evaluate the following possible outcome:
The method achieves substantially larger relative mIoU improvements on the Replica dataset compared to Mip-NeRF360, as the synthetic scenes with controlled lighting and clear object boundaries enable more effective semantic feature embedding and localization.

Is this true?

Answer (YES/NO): NO